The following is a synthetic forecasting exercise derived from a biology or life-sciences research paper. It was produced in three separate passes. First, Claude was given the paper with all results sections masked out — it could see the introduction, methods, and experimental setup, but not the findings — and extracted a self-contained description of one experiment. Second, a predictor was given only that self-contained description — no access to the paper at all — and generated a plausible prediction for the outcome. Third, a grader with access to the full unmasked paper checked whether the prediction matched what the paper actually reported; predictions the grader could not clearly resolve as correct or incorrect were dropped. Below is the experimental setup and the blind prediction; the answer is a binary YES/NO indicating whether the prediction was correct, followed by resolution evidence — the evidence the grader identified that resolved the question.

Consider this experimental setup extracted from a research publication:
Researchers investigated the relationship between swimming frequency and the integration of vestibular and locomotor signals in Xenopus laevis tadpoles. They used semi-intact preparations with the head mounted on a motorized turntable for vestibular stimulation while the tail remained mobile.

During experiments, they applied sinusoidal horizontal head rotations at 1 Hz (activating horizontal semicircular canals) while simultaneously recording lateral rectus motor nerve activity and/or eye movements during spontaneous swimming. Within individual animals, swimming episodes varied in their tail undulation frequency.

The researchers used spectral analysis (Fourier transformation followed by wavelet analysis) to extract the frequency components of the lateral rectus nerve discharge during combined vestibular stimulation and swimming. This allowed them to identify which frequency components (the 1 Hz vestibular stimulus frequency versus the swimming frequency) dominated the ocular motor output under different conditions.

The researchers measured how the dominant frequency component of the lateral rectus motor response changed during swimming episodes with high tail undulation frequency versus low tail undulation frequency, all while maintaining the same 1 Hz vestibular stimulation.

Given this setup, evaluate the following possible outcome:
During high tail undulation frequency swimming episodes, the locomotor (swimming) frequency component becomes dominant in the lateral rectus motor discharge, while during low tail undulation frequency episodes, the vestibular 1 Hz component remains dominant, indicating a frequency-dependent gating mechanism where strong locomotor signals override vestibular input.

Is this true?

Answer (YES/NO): NO